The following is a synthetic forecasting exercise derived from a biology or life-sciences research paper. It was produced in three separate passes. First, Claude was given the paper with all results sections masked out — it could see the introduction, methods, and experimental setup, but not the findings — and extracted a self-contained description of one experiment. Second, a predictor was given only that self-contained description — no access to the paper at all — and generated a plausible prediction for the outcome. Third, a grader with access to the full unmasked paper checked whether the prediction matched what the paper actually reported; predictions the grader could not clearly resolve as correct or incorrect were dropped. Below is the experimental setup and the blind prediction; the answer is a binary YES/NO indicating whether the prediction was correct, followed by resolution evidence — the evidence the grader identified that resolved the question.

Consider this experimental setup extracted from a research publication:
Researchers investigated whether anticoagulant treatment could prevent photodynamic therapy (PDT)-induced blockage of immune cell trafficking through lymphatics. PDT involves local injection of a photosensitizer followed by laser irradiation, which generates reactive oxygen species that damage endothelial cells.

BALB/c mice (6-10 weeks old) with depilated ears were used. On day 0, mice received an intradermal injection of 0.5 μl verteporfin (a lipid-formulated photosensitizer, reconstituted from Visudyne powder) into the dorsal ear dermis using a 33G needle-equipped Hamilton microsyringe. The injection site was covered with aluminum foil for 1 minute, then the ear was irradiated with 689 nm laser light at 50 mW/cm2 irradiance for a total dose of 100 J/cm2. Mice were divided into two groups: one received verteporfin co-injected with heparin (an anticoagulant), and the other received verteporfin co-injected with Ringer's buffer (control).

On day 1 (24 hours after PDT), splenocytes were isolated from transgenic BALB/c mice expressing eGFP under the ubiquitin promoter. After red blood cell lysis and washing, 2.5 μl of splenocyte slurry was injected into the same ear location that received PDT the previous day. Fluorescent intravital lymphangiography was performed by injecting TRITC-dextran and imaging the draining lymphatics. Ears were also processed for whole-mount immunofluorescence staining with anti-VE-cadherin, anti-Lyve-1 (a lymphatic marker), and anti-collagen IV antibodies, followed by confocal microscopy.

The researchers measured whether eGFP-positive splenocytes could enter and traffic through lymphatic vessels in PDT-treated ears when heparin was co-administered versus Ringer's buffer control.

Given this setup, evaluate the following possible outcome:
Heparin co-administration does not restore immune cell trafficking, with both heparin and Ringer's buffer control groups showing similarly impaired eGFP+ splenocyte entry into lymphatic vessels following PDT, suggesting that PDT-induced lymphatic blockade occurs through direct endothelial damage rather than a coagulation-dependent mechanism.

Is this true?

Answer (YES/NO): NO